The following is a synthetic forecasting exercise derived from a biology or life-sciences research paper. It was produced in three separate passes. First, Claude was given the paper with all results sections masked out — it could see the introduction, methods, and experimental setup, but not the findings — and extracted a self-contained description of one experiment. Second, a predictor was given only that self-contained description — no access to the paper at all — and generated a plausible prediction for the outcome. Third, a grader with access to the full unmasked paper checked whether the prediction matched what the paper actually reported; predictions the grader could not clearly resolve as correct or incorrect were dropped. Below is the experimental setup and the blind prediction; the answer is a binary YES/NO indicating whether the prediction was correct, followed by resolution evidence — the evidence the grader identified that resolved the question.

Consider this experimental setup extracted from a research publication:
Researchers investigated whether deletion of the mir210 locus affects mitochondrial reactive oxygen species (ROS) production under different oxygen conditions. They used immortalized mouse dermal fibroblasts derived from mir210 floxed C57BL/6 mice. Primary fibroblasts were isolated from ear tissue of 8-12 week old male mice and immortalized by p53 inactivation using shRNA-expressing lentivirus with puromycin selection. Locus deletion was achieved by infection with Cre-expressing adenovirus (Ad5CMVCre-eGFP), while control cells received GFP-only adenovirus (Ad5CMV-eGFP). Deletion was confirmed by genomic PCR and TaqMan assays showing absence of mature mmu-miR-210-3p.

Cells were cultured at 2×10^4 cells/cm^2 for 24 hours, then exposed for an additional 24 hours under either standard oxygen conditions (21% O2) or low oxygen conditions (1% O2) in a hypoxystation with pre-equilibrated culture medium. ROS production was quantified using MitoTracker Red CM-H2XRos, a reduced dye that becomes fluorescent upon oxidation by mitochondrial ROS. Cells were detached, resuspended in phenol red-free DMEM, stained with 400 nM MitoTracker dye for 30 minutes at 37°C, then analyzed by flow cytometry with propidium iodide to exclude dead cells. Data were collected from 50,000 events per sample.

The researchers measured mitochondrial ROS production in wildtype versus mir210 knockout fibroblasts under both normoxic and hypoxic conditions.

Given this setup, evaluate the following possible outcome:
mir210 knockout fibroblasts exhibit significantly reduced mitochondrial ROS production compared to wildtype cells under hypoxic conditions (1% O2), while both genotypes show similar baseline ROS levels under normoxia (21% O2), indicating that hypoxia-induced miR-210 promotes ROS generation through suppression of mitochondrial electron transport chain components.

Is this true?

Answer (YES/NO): NO